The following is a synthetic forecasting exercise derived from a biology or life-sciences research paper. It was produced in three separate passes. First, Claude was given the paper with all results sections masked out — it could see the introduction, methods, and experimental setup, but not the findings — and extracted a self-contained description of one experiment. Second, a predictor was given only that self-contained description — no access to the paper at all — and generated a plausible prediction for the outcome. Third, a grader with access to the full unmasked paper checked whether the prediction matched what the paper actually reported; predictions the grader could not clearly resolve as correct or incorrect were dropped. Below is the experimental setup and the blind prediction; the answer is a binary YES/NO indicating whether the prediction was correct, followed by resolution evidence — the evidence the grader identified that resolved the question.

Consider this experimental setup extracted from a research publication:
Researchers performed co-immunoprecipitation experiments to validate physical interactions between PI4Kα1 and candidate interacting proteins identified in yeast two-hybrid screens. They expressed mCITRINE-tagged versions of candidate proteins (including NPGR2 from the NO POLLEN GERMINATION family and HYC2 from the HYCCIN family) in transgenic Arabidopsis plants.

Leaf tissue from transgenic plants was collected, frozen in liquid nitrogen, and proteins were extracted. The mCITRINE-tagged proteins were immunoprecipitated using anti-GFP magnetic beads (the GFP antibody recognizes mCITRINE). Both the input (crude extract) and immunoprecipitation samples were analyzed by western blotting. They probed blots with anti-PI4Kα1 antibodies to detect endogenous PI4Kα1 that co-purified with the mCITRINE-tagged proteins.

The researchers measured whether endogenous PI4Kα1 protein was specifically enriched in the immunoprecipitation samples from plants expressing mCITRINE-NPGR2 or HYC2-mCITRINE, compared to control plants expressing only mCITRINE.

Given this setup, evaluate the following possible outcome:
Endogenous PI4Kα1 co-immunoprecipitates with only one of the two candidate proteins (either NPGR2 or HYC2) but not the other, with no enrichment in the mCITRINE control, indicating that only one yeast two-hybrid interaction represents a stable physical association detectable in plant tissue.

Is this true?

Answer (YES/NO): NO